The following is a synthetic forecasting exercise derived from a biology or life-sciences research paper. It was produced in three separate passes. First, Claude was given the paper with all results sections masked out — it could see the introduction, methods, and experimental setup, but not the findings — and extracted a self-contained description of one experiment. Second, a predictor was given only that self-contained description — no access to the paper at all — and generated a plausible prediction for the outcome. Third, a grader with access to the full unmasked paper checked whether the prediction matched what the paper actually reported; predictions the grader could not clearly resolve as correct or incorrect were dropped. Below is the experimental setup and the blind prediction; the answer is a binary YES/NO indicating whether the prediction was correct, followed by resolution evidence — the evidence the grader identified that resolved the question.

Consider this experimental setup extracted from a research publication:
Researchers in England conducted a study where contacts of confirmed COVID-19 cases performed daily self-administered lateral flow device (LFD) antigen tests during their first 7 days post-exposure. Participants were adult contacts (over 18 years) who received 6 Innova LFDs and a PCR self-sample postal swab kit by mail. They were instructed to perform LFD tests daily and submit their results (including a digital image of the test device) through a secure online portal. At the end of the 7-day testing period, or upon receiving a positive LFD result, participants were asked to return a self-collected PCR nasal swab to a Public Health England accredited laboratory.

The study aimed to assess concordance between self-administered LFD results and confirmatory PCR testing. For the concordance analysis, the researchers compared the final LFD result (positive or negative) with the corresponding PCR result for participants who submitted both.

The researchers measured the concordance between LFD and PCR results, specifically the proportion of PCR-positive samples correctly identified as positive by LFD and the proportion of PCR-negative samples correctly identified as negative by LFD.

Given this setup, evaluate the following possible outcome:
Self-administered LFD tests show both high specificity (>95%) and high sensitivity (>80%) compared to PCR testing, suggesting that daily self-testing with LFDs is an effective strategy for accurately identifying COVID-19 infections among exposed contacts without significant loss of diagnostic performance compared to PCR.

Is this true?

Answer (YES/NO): YES